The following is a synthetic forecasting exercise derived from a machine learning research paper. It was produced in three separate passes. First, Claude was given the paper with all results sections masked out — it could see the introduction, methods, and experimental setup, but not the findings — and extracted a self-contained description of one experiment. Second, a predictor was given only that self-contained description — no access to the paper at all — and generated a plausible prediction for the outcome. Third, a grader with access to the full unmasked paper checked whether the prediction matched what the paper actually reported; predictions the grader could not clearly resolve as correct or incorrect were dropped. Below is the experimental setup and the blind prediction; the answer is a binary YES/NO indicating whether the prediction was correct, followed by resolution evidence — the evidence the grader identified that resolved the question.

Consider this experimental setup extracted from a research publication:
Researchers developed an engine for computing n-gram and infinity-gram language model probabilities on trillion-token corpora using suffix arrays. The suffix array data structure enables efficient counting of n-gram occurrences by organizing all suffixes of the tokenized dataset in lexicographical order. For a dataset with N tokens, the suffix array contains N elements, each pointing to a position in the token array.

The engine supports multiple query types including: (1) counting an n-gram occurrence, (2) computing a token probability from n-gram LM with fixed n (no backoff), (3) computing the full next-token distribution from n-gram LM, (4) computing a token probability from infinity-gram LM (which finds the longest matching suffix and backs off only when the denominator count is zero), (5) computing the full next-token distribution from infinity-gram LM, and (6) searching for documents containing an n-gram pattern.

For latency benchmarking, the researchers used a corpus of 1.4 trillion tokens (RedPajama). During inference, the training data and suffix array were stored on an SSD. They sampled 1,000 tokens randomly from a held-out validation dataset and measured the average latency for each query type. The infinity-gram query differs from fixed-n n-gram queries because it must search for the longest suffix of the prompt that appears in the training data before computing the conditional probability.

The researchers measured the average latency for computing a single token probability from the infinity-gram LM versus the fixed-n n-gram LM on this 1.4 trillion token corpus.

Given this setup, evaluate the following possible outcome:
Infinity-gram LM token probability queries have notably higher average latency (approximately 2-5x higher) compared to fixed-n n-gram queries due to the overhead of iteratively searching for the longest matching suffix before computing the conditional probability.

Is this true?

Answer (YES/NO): YES